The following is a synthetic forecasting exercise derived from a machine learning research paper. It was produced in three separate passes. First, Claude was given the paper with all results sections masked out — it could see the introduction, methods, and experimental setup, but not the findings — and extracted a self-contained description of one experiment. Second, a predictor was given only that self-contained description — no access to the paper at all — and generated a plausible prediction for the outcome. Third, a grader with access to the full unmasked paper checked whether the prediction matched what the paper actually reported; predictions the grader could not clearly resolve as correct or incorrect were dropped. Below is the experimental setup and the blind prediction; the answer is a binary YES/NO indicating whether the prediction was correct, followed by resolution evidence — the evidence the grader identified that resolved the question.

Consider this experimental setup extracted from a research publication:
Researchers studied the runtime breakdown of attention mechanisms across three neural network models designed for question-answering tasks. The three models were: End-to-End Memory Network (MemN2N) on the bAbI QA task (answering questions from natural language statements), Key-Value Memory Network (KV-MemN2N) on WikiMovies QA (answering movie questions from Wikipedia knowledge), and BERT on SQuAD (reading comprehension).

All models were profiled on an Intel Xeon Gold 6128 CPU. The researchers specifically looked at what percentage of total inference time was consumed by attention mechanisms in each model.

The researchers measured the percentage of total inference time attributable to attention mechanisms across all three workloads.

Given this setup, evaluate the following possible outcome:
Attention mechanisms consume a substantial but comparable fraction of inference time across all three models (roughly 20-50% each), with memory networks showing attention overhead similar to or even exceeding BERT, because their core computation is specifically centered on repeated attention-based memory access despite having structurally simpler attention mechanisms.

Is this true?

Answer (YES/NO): YES